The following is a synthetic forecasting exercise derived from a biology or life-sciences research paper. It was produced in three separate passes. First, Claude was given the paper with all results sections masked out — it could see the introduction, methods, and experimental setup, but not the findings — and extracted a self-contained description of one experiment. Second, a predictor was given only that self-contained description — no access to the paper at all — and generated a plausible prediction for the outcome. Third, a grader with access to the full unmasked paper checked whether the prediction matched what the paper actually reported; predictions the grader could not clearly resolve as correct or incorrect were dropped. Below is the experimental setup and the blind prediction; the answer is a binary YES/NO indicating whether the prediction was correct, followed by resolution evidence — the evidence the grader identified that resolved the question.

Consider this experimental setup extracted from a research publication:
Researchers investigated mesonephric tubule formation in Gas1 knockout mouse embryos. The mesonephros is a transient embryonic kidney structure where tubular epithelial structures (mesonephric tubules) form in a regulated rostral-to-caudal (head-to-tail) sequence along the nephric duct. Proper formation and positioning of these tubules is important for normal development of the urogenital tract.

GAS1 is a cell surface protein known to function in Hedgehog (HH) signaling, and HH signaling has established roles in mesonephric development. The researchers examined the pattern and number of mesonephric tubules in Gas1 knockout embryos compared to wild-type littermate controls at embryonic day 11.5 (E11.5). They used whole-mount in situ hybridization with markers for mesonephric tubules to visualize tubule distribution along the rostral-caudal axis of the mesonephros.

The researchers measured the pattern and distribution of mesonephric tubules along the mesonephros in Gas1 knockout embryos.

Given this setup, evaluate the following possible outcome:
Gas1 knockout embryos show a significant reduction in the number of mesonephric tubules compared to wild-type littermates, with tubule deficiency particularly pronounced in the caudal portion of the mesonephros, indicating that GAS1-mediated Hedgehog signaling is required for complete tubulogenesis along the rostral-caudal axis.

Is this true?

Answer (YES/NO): NO